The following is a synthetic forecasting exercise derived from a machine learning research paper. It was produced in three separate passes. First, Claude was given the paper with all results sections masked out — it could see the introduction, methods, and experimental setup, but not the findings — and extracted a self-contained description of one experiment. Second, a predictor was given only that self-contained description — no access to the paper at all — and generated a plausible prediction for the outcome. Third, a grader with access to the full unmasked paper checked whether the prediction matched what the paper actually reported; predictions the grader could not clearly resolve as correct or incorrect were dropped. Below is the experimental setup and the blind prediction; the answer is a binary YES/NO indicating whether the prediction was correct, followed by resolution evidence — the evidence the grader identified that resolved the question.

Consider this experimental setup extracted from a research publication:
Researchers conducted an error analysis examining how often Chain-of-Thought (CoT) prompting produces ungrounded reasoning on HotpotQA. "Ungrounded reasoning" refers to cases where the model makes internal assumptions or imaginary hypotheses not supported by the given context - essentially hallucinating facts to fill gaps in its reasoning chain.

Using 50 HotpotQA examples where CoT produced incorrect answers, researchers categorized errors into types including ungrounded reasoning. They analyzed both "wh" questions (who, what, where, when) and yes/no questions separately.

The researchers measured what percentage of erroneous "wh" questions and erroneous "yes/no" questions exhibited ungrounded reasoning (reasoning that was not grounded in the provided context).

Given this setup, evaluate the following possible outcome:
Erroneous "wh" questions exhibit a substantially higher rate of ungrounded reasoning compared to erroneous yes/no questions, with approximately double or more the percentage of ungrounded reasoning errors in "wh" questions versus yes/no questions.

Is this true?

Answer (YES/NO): NO